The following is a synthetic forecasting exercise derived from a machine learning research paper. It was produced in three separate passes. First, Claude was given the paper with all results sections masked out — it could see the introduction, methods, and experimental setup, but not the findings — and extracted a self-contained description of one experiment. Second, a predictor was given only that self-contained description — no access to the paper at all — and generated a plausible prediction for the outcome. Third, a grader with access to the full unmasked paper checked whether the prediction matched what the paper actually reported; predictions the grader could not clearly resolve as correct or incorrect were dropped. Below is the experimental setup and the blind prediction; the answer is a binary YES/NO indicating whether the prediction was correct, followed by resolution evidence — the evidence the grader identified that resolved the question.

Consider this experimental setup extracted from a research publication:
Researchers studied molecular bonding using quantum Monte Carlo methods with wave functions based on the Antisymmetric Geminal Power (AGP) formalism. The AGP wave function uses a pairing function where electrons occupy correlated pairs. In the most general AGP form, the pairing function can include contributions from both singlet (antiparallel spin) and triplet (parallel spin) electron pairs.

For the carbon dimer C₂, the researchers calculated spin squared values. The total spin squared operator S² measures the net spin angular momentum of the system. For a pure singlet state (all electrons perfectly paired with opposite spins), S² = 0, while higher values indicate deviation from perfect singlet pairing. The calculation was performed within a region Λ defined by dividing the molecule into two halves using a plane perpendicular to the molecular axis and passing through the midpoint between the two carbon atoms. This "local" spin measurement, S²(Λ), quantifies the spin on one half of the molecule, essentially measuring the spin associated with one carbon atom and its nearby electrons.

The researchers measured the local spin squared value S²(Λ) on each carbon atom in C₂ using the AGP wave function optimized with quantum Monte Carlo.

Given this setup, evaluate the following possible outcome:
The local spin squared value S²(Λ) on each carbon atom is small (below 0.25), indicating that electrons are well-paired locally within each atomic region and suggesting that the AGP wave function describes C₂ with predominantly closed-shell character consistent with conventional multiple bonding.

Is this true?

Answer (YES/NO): NO